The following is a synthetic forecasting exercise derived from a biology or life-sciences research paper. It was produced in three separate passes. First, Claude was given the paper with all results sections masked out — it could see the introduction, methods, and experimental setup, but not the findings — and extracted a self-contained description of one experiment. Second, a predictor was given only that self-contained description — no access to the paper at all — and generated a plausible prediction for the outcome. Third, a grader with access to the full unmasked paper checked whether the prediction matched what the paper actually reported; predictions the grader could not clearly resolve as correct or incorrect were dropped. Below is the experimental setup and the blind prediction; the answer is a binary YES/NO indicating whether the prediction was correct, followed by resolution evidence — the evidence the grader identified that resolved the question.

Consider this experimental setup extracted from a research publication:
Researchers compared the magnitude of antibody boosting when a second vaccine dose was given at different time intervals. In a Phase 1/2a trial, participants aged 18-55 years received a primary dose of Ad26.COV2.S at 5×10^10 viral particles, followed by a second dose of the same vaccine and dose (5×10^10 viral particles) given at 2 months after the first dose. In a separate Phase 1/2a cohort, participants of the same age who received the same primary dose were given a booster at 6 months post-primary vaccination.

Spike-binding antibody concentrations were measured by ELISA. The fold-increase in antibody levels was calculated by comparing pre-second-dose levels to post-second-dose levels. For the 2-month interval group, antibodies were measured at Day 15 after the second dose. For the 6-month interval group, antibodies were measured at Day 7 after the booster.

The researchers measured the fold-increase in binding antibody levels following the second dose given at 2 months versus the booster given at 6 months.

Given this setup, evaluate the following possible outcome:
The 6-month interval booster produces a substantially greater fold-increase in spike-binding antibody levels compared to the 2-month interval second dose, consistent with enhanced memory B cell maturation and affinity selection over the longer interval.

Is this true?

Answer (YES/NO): YES